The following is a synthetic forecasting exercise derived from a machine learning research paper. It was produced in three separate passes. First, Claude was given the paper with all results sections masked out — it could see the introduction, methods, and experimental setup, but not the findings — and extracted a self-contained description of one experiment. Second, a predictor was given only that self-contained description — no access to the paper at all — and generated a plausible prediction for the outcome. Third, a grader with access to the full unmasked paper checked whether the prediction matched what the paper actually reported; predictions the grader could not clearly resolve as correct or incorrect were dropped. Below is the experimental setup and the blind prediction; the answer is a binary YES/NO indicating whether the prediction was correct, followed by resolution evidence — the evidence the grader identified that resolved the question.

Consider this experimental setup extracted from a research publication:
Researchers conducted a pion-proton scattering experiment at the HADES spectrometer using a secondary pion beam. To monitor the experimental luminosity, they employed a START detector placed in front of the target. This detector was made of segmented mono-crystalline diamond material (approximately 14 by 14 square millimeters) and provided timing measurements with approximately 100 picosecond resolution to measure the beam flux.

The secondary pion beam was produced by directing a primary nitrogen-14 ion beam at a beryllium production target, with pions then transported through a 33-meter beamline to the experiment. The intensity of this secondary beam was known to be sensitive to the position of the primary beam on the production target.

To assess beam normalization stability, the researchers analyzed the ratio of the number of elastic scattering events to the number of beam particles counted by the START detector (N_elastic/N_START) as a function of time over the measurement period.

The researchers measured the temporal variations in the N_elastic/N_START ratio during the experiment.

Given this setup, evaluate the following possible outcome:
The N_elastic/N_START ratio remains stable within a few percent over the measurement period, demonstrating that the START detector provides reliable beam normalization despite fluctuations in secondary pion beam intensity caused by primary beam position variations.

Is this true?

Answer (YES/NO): NO